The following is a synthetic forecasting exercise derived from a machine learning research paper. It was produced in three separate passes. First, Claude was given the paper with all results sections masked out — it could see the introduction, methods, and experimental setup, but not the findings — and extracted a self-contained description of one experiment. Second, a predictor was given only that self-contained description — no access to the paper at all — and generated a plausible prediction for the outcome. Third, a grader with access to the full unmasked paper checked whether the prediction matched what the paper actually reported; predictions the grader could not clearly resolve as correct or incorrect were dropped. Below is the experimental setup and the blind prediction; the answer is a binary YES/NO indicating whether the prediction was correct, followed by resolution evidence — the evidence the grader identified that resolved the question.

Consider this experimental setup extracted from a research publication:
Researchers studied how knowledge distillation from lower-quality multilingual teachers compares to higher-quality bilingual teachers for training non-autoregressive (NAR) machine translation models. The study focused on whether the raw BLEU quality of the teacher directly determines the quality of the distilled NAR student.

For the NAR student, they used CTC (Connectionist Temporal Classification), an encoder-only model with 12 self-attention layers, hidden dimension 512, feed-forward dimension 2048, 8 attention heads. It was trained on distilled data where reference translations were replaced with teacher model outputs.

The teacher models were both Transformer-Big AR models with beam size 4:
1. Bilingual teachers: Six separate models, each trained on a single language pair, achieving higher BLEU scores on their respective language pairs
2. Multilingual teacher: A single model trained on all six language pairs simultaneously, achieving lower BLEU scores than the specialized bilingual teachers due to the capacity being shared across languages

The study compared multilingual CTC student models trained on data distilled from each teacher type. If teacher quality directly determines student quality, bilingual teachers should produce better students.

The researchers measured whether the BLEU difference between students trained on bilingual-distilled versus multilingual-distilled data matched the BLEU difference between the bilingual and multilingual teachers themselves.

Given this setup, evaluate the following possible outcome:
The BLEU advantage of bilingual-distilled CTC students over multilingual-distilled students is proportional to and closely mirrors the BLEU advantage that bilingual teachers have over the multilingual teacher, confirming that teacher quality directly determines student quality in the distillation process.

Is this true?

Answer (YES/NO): NO